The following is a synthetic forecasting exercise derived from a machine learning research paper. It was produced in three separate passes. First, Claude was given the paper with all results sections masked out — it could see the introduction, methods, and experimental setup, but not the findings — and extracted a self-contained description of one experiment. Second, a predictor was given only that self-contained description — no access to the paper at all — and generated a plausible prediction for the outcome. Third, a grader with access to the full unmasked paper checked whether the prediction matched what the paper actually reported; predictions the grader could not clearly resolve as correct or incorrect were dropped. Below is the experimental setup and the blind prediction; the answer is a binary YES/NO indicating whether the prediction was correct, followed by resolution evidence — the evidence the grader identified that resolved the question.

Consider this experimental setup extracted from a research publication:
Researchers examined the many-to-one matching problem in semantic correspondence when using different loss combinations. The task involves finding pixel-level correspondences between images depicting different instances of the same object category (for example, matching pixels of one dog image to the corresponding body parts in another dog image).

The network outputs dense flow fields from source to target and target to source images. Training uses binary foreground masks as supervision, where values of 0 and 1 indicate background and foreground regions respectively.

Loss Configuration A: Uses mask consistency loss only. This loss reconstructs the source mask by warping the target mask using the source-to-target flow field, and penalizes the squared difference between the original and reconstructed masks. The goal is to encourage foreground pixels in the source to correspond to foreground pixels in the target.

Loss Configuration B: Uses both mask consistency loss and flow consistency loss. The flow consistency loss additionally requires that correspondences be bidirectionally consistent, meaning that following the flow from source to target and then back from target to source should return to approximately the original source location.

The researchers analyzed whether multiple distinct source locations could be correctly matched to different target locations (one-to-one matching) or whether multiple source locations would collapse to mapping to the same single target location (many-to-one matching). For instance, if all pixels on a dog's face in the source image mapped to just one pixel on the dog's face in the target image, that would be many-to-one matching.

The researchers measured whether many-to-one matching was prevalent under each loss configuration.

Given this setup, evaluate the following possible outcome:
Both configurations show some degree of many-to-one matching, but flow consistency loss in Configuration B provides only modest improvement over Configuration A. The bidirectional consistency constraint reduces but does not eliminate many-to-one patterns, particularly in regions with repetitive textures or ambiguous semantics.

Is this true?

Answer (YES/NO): NO